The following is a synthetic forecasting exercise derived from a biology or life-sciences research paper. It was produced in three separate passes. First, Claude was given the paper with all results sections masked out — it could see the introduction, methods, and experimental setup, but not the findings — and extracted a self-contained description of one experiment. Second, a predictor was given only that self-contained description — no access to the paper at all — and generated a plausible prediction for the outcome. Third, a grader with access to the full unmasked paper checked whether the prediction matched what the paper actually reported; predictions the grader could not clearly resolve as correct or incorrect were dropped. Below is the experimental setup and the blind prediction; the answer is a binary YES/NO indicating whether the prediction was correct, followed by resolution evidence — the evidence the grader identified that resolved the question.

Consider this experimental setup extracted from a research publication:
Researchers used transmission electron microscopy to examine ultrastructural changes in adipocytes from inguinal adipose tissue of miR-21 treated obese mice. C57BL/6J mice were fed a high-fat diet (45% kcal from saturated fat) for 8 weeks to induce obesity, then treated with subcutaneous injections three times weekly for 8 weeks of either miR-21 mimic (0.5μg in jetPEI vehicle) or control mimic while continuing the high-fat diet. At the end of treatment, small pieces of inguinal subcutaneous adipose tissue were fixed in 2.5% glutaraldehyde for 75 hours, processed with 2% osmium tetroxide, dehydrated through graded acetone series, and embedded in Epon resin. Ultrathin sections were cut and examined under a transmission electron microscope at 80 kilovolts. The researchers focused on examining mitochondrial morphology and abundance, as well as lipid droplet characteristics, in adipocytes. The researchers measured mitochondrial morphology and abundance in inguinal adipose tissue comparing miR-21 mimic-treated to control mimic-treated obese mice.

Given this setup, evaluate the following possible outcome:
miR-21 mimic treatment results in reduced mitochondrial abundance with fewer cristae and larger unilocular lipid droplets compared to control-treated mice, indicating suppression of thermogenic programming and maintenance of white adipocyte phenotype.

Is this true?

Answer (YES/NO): NO